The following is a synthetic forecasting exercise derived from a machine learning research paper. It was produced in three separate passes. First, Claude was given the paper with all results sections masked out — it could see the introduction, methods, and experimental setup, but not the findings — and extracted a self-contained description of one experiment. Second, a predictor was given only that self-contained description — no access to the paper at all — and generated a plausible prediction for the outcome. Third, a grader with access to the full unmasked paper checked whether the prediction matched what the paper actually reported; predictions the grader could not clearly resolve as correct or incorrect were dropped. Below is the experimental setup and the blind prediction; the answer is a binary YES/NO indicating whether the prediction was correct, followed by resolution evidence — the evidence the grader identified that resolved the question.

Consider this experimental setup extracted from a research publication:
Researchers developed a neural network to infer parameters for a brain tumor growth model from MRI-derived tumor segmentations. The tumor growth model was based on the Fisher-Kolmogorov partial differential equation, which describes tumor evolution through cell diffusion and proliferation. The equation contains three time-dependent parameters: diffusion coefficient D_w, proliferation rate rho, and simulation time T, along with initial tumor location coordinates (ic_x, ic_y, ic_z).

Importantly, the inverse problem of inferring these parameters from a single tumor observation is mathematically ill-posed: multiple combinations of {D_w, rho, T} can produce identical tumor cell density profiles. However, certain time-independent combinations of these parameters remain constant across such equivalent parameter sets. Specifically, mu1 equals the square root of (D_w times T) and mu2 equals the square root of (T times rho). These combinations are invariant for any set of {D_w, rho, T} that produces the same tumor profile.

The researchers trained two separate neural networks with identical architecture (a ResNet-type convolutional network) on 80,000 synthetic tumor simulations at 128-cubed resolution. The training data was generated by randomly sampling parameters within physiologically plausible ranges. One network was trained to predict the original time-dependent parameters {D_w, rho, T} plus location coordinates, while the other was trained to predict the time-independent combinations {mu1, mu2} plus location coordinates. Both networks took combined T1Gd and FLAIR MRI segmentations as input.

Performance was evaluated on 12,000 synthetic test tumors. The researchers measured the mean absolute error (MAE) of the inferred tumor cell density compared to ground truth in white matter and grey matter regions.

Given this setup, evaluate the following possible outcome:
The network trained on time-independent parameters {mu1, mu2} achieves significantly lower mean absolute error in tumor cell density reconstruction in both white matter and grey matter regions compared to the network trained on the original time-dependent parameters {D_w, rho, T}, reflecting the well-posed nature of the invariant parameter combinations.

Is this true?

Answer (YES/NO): YES